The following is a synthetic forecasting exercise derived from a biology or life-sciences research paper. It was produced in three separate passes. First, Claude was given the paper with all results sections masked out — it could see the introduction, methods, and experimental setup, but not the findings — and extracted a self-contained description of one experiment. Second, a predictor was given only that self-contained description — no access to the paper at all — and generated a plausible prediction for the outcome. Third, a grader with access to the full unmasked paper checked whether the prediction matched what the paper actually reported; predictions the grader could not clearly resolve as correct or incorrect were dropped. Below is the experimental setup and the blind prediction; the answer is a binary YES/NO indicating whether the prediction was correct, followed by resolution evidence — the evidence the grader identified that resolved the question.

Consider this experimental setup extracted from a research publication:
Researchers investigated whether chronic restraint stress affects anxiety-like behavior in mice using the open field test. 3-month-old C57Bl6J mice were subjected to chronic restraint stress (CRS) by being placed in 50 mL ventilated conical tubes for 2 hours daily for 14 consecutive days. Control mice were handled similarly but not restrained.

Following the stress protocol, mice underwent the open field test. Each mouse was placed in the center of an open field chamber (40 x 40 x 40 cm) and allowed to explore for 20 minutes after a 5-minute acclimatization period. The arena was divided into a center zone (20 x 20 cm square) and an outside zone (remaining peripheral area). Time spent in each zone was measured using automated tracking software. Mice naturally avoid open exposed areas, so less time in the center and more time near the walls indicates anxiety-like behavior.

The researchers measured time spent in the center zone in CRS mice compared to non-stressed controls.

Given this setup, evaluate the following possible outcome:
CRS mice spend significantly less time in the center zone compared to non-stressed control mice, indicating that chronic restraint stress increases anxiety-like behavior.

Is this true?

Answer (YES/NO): NO